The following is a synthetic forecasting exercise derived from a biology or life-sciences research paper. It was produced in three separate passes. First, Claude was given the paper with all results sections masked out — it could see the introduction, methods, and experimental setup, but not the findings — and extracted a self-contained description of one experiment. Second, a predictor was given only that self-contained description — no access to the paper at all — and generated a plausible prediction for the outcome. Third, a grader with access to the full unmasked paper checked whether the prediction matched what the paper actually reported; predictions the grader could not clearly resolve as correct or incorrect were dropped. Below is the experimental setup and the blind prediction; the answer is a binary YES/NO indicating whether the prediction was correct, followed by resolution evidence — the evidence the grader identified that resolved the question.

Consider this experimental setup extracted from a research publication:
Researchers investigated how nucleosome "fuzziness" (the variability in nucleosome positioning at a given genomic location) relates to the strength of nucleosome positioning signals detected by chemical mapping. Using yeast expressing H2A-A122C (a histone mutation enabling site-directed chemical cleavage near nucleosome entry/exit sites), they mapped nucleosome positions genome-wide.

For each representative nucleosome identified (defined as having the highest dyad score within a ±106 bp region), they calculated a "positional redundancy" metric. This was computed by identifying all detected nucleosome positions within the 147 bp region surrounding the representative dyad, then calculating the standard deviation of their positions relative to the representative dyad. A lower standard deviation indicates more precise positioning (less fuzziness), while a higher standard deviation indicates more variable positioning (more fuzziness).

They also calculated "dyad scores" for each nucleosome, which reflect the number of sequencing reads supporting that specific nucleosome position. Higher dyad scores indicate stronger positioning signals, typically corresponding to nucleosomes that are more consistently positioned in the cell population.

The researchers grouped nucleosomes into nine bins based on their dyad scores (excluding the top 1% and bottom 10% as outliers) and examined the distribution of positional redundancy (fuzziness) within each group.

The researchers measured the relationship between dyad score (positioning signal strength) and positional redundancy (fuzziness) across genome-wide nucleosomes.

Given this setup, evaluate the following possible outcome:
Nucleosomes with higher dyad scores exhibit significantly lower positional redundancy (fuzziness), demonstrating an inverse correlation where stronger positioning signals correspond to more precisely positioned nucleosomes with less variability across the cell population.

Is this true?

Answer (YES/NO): YES